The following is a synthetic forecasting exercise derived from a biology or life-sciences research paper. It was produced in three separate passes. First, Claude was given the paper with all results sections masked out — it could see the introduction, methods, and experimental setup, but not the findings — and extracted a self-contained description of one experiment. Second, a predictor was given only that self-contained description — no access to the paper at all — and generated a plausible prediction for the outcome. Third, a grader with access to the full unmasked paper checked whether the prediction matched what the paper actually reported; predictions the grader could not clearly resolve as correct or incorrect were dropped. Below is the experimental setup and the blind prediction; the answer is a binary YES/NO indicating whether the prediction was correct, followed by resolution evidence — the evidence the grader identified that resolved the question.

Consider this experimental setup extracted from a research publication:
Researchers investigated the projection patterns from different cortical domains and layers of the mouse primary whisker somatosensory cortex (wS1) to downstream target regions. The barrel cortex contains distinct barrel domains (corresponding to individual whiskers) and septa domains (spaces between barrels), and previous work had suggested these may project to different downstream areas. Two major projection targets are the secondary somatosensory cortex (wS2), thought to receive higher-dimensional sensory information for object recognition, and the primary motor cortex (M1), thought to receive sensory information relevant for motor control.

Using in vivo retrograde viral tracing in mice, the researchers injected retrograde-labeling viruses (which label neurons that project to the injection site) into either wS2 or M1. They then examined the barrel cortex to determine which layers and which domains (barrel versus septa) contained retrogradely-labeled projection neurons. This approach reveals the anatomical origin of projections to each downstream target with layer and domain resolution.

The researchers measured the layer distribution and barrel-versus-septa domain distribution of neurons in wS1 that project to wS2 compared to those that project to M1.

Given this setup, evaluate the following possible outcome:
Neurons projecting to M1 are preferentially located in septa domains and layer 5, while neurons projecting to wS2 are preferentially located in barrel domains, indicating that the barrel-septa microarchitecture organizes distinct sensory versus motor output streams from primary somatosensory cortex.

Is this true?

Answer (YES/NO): NO